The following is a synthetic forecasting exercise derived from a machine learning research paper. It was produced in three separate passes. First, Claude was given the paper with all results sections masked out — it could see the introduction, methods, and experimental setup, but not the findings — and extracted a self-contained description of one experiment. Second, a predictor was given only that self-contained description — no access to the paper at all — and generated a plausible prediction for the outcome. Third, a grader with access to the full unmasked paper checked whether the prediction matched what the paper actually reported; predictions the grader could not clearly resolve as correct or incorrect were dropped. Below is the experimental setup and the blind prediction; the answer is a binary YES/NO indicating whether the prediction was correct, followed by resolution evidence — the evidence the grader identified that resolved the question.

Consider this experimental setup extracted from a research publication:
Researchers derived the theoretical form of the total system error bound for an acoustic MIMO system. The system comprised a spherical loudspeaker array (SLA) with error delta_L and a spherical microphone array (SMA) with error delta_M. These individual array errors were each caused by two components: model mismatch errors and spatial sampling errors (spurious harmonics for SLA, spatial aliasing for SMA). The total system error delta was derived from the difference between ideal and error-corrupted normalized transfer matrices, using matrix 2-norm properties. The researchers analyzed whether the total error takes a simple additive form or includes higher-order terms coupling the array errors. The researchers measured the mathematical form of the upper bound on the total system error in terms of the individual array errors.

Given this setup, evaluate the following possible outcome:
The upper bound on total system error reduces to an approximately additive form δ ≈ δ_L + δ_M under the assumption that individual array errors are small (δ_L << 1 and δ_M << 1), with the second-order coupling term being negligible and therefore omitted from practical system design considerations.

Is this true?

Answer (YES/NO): NO